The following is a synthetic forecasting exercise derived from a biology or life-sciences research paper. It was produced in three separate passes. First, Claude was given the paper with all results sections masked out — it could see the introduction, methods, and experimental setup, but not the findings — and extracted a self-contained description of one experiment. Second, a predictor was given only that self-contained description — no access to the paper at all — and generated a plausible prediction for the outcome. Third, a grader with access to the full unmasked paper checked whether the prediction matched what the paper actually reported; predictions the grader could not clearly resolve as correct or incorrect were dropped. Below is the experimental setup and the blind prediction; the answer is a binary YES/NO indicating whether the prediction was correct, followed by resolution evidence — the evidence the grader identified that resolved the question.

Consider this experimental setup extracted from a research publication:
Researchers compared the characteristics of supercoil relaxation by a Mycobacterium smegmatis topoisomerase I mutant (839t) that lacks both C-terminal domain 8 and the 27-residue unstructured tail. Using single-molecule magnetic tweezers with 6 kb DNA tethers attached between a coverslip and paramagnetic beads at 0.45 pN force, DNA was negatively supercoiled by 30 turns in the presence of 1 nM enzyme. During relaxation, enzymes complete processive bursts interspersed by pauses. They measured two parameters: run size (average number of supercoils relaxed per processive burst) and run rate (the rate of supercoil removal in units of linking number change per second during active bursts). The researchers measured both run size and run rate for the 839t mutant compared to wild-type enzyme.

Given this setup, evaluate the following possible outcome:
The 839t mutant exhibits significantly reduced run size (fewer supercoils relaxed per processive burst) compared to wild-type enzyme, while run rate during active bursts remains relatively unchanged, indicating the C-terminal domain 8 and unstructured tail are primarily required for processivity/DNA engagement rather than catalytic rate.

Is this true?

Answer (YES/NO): NO